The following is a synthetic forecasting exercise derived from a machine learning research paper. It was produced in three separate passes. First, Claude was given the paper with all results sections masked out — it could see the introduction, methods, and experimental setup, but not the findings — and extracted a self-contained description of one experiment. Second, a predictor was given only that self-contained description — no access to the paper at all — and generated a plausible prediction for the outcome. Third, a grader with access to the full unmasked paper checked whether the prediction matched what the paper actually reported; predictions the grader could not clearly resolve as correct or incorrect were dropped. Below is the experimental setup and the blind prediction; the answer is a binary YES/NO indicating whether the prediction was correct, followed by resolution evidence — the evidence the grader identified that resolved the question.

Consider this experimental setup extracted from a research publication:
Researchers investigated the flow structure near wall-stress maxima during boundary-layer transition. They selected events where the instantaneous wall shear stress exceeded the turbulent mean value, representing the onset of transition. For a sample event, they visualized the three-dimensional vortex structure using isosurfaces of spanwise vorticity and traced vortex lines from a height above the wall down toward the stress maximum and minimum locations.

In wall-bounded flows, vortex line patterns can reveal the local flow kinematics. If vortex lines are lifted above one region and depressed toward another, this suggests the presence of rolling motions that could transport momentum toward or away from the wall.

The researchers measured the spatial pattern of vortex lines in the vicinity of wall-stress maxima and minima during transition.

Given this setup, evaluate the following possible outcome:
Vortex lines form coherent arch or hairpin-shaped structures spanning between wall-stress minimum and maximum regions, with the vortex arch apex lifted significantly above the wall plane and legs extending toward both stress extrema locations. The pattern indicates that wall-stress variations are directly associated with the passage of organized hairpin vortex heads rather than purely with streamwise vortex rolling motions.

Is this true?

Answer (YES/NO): NO